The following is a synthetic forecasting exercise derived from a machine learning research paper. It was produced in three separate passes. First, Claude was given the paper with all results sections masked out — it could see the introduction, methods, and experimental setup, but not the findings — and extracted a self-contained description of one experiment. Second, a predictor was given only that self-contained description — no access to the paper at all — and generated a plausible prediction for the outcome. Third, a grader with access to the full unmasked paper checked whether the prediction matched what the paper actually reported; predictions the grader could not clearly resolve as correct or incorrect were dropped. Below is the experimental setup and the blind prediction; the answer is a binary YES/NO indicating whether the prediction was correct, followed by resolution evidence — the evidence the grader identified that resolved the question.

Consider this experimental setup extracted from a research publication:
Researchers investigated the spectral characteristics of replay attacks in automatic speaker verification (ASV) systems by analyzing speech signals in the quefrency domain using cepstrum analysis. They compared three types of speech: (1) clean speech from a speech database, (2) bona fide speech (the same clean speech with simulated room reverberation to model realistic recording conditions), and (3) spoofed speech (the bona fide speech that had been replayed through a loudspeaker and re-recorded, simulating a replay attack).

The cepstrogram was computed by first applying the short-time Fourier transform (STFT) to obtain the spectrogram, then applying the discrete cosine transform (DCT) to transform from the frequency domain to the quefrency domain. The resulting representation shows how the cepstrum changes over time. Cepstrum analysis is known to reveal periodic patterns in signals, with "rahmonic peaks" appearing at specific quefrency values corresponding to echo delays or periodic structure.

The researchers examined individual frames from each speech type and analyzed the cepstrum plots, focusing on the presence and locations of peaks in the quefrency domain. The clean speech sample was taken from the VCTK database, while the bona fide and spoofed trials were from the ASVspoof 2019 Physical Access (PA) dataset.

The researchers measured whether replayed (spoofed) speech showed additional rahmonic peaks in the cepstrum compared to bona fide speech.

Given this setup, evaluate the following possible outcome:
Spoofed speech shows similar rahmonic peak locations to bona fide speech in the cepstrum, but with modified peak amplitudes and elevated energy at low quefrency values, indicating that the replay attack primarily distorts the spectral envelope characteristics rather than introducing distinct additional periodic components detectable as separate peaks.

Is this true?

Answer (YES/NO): NO